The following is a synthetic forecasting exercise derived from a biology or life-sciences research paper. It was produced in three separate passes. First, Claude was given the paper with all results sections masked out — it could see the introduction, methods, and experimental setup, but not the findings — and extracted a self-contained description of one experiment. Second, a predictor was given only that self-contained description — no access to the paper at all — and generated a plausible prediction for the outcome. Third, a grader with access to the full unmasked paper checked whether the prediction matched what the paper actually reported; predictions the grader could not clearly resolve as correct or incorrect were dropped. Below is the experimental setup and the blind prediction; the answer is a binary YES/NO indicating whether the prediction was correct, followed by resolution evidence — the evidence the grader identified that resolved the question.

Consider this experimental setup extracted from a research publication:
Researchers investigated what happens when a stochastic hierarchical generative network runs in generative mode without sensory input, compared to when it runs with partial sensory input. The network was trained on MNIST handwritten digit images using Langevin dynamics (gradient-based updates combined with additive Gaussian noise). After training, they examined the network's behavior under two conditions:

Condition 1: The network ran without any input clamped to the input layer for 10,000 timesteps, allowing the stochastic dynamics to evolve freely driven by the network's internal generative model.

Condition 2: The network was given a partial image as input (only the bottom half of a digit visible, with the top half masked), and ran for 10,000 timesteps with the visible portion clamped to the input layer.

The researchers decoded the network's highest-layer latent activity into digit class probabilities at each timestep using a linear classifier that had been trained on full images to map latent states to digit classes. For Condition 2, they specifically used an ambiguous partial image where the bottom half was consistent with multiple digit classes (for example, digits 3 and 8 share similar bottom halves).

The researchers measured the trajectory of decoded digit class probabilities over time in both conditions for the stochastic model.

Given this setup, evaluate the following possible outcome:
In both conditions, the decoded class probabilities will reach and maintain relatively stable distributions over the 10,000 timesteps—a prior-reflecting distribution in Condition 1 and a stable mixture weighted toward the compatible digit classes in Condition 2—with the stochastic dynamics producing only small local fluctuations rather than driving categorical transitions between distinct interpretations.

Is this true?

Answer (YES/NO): NO